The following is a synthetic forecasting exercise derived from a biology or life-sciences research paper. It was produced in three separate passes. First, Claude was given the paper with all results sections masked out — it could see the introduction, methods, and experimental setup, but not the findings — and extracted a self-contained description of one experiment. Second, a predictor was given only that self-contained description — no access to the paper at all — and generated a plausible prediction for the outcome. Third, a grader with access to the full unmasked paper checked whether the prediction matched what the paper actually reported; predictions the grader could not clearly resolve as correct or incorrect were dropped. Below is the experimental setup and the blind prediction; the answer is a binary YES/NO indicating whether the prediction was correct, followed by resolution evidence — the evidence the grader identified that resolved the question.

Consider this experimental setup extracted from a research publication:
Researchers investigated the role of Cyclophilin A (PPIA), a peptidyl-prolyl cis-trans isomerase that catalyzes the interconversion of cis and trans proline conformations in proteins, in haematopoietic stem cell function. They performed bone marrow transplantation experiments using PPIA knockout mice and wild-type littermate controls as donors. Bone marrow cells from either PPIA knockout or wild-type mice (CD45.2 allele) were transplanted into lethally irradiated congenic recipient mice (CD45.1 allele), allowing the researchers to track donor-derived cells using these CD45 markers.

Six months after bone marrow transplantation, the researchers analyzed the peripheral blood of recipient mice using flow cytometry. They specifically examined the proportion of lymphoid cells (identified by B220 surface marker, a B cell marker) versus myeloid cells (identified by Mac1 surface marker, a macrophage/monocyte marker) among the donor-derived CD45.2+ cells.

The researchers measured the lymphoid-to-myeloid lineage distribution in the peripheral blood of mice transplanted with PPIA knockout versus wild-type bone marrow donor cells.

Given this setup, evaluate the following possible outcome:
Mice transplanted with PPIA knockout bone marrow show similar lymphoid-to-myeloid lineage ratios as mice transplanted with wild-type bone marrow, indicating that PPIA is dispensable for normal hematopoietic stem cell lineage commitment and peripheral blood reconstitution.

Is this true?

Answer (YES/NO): NO